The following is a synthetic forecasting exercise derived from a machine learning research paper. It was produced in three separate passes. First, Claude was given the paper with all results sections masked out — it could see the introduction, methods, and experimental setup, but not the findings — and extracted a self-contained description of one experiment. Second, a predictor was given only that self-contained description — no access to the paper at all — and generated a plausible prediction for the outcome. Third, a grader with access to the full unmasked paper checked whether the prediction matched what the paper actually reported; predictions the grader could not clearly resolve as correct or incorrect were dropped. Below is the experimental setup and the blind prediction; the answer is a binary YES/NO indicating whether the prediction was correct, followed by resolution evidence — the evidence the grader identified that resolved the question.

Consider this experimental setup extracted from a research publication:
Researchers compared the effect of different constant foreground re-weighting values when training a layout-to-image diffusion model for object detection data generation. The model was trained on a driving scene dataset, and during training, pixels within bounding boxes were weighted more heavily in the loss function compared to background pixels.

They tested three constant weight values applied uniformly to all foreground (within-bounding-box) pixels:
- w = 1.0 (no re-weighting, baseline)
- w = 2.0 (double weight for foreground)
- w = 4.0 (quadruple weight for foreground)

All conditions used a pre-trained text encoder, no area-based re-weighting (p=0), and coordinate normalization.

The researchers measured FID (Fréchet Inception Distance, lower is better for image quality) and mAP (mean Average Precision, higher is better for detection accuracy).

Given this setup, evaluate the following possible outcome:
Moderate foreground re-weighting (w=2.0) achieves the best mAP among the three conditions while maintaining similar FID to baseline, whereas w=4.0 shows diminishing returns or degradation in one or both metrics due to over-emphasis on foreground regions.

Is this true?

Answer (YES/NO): YES